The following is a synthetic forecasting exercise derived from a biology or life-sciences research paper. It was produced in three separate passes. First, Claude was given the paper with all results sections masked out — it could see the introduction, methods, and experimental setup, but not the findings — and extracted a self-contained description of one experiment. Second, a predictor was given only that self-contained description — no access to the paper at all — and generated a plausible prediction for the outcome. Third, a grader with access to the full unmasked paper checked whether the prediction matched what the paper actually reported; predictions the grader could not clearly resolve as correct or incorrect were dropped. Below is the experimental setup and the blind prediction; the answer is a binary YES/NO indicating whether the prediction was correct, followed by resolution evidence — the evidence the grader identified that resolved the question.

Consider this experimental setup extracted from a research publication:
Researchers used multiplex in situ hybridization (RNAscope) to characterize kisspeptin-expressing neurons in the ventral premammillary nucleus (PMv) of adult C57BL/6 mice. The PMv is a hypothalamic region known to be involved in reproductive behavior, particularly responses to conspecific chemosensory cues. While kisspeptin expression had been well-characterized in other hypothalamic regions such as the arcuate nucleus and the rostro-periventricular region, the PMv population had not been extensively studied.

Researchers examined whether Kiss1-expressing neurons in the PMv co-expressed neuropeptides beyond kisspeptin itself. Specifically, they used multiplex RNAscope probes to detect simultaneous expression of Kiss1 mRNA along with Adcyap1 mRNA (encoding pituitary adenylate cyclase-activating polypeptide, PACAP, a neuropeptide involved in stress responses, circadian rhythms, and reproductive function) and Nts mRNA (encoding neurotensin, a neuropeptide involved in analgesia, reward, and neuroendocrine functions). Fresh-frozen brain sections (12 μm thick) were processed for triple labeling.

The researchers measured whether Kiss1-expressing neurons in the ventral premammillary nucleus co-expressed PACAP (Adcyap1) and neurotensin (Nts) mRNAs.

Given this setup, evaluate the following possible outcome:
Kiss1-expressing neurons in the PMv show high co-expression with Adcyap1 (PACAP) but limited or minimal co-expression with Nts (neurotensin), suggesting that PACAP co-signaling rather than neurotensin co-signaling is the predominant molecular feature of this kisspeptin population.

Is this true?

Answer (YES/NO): NO